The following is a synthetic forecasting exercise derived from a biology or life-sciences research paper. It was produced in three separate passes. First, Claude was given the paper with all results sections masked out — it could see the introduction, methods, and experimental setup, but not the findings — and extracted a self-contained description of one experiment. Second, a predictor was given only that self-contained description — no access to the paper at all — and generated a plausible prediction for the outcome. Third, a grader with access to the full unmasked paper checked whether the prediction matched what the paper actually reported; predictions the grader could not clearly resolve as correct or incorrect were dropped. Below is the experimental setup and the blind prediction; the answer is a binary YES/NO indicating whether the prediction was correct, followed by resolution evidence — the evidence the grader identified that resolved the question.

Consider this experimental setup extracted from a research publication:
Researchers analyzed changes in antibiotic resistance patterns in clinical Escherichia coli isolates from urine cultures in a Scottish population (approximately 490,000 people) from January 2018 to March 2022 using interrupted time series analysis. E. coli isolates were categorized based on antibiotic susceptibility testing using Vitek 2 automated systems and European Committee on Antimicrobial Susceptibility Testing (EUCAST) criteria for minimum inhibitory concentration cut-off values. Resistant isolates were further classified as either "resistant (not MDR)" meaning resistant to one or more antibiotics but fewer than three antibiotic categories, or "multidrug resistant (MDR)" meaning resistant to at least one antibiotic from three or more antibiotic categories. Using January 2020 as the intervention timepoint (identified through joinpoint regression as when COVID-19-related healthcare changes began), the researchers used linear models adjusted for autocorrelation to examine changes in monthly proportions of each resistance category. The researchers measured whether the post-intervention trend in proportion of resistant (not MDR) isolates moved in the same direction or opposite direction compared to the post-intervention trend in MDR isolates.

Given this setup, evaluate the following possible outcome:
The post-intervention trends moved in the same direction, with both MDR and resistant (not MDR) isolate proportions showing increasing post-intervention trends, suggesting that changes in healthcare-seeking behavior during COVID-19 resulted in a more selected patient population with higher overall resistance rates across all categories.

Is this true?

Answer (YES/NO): NO